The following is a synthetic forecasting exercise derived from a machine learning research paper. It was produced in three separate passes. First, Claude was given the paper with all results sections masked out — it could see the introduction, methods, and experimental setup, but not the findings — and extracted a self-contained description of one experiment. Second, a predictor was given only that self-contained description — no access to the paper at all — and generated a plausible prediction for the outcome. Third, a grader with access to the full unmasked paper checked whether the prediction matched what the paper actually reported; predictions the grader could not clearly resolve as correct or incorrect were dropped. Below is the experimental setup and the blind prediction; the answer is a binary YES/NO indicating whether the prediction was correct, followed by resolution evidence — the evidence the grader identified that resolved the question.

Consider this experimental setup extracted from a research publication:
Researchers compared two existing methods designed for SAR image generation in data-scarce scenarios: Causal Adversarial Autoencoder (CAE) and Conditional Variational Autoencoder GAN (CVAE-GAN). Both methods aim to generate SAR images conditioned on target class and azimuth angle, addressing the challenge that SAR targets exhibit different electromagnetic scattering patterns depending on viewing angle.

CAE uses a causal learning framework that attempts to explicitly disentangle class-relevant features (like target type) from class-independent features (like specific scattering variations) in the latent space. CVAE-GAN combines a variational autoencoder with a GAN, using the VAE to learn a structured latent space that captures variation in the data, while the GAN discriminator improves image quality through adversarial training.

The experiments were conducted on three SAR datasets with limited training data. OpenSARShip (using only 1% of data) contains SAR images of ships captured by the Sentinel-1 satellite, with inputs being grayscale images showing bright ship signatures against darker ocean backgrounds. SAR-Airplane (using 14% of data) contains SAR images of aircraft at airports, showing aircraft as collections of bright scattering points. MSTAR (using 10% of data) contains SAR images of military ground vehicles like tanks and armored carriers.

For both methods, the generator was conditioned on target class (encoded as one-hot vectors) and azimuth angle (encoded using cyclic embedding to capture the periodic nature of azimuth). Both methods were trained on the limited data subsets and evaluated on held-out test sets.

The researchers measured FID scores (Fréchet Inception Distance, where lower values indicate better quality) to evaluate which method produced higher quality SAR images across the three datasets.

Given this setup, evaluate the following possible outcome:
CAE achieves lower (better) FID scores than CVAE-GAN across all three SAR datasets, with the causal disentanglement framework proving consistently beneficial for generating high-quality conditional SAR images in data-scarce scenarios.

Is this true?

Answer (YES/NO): NO